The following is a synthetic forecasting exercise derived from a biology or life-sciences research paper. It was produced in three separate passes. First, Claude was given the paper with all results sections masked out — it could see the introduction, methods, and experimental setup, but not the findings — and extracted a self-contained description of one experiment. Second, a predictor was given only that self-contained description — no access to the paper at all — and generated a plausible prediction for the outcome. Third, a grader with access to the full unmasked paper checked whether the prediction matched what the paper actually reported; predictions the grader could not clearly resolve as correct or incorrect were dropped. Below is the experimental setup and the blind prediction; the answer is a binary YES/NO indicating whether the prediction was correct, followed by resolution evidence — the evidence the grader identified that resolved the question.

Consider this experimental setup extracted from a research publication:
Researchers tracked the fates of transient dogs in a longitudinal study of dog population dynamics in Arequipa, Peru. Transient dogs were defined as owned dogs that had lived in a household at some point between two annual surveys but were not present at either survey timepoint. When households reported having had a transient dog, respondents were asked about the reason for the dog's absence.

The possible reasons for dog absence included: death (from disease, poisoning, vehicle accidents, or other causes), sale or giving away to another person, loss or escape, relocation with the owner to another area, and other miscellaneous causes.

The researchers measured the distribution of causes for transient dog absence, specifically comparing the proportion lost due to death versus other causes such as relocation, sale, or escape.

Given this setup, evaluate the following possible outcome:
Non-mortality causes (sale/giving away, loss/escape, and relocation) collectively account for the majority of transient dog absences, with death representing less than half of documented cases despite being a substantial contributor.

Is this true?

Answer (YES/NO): NO